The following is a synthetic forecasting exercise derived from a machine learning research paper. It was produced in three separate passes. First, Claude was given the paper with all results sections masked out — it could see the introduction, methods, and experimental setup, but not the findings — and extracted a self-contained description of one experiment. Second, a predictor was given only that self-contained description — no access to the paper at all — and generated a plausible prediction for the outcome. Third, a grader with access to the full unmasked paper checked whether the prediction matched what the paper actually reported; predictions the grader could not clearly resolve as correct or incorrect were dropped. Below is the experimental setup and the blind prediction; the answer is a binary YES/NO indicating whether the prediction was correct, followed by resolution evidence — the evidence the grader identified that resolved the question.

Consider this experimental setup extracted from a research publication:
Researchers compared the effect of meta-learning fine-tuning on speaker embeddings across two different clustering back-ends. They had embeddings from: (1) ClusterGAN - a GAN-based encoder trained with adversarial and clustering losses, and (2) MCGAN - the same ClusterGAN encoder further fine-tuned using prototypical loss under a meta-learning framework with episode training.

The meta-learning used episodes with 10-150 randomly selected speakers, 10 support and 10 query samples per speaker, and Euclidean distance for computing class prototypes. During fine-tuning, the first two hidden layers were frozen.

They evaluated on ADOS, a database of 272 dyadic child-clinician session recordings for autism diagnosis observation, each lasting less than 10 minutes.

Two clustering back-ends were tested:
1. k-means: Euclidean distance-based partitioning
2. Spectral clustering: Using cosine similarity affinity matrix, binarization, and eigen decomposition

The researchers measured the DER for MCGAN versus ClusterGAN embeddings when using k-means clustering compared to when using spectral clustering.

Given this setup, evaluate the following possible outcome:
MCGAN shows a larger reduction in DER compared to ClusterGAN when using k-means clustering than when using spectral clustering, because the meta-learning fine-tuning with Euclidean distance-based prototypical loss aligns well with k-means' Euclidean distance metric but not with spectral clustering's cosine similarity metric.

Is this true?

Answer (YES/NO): NO